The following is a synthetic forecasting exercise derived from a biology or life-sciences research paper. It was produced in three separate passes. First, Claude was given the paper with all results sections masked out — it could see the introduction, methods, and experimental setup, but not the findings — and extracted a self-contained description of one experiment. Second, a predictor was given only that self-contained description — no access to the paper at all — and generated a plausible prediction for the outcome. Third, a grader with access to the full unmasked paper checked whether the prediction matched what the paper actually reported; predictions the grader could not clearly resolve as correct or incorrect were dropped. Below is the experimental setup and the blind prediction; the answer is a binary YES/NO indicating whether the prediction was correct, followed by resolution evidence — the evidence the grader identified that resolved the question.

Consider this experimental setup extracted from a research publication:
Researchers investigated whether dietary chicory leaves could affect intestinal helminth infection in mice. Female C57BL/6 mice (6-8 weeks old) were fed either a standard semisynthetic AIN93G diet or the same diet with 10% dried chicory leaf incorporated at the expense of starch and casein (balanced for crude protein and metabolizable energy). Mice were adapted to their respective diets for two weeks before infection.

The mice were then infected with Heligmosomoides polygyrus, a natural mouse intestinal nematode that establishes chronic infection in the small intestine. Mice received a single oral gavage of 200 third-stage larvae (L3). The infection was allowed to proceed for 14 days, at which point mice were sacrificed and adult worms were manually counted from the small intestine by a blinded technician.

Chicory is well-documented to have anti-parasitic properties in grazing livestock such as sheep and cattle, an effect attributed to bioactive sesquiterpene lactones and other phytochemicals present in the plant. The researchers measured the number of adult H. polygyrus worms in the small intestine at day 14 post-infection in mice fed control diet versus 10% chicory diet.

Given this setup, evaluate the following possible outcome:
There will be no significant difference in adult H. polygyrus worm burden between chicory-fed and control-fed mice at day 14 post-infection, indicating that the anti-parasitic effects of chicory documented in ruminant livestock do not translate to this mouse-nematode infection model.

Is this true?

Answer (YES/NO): YES